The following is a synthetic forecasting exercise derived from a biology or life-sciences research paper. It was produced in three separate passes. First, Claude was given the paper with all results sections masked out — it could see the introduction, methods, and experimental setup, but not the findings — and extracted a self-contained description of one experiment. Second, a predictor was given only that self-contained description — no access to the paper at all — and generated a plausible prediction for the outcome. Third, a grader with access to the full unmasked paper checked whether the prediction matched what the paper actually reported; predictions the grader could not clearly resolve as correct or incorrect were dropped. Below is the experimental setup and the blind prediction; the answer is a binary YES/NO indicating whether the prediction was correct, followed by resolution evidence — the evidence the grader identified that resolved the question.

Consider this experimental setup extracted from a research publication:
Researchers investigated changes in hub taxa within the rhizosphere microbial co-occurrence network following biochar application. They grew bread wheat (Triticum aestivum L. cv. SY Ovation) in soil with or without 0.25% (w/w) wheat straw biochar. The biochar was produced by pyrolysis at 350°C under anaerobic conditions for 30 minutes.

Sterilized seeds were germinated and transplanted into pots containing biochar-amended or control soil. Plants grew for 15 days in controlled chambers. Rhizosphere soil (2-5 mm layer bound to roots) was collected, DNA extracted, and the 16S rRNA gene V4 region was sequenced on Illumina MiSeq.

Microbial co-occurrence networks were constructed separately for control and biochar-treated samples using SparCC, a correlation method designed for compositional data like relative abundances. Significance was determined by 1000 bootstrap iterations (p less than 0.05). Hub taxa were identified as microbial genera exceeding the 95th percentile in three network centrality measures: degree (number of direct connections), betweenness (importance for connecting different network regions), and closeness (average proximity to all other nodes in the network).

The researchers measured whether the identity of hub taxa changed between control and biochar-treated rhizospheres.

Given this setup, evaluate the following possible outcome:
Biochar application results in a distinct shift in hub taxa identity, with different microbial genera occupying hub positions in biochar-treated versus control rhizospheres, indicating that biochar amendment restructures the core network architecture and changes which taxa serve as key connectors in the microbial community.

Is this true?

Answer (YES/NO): YES